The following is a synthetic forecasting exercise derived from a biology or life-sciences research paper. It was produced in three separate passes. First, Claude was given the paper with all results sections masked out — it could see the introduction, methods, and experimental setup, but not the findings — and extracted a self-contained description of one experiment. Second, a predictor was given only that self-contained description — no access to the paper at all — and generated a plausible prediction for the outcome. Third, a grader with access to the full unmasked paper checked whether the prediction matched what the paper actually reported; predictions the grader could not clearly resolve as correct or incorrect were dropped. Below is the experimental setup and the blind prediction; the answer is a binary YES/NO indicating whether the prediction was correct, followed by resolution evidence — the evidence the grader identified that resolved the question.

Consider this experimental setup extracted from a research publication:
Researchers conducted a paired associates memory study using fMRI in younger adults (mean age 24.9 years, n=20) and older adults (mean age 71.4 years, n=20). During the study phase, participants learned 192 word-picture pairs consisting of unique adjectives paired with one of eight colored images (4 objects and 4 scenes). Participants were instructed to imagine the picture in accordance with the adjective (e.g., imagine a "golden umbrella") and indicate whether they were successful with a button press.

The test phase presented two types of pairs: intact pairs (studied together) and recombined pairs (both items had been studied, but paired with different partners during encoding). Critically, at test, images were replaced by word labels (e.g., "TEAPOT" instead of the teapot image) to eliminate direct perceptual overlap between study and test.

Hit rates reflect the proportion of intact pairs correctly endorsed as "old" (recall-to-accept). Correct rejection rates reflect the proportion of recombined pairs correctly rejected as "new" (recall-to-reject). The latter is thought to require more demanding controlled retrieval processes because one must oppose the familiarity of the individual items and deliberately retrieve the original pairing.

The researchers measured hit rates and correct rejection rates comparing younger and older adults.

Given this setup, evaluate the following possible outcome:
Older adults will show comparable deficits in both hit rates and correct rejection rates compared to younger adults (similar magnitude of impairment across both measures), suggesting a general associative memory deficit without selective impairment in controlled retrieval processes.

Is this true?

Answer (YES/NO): NO